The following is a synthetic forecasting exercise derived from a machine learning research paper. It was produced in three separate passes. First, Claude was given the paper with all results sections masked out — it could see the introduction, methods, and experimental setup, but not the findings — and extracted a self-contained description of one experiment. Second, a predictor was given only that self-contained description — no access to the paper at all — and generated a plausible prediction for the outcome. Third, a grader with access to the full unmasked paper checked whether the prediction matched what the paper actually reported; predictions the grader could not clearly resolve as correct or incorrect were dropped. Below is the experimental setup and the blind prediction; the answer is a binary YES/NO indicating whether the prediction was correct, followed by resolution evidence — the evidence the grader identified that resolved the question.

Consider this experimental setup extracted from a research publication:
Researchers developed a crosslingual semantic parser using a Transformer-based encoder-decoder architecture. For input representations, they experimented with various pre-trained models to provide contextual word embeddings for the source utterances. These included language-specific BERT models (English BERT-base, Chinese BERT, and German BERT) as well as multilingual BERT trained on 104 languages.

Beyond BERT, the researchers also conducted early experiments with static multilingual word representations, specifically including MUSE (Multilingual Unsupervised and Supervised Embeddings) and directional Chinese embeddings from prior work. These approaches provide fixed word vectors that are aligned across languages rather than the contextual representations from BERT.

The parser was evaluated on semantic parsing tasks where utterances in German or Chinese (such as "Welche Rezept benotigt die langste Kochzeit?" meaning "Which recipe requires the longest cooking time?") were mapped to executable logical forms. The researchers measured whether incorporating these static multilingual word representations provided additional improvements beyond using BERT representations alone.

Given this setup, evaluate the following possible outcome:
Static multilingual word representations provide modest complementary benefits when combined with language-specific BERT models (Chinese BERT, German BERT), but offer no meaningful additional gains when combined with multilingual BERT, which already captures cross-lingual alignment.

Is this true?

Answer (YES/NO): NO